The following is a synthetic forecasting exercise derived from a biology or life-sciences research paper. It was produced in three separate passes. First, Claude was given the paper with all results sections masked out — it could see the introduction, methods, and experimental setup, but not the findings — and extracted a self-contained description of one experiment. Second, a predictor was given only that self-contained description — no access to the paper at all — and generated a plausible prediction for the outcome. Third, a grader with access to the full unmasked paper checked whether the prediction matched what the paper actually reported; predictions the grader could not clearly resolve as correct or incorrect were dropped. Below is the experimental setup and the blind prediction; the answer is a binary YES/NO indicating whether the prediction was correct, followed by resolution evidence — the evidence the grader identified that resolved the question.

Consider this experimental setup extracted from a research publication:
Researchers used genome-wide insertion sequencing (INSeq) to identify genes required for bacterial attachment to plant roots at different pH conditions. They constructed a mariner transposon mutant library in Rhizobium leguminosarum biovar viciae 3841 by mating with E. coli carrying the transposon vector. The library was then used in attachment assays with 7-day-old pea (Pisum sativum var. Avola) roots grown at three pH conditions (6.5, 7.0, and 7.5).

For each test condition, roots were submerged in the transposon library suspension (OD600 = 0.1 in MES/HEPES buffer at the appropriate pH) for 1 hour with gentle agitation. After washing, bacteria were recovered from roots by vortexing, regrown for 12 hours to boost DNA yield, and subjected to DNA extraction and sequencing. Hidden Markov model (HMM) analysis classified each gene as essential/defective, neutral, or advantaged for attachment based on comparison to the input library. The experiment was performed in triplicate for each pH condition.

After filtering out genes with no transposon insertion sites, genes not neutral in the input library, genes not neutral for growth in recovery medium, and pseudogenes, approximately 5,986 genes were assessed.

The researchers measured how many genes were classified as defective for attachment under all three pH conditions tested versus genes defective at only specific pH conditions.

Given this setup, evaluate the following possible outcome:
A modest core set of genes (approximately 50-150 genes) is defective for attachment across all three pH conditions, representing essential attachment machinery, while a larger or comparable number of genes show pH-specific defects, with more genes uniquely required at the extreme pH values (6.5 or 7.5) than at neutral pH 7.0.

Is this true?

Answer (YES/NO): NO